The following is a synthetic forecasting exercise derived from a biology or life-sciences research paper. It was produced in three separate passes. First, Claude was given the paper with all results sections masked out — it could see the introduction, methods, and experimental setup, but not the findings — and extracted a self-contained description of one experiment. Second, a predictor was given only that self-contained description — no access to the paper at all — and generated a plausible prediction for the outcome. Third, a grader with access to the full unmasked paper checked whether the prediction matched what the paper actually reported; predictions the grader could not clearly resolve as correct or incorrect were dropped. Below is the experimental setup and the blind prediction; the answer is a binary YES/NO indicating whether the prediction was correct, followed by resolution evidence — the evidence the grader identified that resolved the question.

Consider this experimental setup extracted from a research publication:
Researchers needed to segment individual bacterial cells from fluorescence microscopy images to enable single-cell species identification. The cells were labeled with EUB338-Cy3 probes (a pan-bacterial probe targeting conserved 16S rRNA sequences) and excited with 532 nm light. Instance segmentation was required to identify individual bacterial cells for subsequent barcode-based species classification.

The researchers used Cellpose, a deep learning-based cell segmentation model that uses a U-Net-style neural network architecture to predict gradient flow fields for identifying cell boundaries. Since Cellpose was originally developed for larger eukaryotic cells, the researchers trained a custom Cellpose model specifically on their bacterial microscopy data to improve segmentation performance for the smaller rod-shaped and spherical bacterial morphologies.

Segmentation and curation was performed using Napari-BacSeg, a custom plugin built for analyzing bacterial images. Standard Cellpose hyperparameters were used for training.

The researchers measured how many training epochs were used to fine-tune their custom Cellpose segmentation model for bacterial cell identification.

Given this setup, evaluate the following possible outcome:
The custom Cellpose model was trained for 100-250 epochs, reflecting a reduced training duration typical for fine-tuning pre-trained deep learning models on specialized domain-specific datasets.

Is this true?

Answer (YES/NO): YES